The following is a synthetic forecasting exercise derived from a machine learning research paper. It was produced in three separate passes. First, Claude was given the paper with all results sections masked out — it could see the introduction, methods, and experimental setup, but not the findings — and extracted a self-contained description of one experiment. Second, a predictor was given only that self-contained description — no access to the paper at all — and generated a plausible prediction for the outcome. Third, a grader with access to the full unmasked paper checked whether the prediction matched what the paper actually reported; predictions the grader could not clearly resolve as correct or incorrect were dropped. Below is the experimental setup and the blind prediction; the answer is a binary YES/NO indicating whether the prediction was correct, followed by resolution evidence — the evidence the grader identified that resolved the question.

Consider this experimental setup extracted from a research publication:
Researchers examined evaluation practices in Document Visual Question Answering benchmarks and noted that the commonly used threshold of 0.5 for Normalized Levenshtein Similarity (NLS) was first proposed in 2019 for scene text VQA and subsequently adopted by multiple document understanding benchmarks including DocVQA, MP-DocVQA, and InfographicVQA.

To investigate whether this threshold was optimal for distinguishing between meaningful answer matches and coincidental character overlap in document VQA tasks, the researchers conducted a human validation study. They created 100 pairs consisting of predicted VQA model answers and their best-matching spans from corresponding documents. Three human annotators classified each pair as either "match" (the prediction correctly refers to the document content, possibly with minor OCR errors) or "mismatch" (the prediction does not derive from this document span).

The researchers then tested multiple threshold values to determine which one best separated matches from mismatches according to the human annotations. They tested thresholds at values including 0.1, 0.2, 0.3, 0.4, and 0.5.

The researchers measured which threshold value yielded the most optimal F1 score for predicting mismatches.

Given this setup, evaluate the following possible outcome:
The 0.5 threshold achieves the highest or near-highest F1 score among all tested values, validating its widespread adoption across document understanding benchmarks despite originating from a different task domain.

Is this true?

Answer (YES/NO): NO